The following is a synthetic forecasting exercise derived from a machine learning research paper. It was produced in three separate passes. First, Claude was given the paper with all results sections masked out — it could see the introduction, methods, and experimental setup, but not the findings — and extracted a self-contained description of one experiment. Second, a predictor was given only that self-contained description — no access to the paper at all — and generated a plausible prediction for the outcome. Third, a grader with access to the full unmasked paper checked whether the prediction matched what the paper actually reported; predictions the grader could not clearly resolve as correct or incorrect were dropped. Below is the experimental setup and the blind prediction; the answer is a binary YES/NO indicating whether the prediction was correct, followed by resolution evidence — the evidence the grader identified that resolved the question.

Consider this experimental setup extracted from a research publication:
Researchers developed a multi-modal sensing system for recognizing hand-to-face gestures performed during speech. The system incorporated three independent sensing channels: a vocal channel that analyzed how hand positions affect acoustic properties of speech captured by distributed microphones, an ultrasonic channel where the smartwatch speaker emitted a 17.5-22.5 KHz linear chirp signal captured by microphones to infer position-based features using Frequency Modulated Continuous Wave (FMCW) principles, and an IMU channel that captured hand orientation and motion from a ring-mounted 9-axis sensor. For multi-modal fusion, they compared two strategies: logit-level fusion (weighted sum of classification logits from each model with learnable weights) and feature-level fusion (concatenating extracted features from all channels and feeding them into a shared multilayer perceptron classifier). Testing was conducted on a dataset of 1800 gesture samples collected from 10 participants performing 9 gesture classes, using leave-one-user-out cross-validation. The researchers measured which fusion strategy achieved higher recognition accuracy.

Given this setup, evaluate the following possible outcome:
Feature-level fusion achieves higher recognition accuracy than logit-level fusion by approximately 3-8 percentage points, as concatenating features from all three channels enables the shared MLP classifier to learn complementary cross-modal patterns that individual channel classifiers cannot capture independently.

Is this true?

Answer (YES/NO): NO